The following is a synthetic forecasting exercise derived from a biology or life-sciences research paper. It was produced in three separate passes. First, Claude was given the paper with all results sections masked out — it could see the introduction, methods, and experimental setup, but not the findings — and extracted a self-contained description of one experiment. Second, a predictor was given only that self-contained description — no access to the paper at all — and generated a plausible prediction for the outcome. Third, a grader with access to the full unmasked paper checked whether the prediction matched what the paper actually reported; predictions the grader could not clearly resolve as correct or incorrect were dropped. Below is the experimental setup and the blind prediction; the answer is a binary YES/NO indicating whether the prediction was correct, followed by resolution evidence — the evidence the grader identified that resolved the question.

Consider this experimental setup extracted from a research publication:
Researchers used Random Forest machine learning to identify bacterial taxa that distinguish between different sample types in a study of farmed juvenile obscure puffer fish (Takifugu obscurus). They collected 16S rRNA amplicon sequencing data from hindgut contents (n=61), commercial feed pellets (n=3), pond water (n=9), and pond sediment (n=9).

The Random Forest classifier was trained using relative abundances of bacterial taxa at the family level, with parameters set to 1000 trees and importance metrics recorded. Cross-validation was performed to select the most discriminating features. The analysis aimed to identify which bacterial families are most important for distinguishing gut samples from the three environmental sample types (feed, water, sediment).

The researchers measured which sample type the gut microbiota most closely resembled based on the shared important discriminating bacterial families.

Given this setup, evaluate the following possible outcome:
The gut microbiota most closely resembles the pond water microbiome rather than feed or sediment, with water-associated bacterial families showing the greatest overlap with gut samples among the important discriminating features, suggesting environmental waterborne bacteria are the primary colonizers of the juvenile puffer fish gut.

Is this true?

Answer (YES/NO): NO